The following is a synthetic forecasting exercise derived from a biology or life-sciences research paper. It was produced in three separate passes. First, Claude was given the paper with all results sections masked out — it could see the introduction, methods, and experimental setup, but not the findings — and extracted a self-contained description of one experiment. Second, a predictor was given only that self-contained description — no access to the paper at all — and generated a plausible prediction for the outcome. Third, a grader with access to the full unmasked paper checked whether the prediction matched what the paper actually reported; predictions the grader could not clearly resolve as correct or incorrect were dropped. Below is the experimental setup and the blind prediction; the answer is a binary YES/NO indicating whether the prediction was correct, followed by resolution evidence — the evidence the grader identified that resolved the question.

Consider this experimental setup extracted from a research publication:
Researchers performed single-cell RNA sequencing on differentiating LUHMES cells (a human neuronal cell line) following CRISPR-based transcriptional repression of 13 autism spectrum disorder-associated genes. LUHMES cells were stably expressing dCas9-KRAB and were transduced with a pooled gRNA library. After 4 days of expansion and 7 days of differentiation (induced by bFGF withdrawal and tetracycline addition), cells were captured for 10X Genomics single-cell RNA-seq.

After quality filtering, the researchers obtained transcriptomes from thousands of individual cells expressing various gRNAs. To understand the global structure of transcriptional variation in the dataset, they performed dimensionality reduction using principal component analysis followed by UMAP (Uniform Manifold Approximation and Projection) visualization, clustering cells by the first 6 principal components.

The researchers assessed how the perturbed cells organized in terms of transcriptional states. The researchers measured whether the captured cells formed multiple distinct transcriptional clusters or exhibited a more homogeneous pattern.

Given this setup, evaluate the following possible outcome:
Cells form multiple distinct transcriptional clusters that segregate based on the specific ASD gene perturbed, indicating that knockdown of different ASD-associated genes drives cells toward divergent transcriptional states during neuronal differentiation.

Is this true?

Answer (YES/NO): NO